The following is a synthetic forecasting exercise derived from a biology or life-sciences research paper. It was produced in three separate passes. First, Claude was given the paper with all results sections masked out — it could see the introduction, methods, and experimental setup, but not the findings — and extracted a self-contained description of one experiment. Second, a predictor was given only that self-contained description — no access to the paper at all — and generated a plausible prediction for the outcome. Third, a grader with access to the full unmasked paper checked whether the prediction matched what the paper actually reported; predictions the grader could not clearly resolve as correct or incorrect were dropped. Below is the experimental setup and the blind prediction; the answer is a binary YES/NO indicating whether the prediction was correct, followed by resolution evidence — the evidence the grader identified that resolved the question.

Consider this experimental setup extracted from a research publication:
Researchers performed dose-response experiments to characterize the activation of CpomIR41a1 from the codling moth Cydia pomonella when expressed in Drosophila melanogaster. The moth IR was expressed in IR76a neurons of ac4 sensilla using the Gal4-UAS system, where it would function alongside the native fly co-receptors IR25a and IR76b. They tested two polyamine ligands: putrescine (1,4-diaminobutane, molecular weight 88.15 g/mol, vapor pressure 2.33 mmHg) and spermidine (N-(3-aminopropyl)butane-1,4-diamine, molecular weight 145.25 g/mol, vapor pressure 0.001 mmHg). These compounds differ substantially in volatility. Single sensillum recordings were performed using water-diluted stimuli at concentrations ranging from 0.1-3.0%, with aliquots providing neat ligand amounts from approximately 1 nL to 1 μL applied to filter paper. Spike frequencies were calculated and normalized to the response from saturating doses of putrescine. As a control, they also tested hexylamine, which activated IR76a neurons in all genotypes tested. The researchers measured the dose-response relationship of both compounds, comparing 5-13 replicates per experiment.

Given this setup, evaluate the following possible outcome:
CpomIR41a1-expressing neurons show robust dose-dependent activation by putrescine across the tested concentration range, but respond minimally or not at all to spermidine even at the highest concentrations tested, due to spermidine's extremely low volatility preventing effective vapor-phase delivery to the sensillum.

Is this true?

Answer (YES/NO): NO